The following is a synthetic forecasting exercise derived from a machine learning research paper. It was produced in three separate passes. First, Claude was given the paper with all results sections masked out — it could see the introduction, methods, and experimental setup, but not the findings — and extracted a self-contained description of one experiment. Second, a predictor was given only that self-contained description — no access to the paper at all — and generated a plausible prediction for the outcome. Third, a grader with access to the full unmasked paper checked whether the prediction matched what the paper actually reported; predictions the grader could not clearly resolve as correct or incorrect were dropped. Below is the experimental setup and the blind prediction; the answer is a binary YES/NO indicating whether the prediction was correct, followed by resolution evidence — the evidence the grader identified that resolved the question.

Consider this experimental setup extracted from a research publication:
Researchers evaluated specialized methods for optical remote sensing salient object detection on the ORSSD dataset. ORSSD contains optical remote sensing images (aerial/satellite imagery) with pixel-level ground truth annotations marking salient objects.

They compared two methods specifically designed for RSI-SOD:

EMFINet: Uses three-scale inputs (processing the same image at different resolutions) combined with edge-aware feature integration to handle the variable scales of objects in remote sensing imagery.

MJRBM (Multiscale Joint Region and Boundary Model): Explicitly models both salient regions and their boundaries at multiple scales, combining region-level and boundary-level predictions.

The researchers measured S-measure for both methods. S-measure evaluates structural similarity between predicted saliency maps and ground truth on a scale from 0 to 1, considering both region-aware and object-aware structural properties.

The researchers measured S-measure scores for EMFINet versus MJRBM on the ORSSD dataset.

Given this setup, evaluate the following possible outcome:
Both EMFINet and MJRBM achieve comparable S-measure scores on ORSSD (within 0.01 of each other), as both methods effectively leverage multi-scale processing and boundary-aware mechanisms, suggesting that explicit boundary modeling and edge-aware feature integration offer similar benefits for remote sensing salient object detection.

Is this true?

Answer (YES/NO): NO